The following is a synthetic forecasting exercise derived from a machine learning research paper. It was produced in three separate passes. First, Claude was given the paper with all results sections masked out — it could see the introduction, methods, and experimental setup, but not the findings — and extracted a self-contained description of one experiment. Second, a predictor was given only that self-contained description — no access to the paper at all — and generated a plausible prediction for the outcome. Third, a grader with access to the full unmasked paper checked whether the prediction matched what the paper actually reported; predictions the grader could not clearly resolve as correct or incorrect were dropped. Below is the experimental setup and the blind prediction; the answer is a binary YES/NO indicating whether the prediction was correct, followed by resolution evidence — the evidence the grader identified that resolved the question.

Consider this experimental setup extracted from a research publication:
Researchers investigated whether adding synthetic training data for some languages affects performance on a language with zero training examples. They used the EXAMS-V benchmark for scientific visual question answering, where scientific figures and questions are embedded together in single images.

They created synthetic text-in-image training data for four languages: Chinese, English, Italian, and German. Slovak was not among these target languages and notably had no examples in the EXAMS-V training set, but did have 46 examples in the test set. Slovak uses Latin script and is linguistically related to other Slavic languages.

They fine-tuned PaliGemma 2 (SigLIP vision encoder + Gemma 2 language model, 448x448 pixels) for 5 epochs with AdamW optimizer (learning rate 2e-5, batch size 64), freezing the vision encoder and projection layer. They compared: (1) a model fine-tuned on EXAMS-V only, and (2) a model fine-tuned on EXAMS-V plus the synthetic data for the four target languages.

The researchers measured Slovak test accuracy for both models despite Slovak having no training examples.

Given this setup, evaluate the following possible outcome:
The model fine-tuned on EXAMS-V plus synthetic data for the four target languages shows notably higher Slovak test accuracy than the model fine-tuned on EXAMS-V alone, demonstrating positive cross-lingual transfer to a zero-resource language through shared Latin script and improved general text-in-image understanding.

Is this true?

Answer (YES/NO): YES